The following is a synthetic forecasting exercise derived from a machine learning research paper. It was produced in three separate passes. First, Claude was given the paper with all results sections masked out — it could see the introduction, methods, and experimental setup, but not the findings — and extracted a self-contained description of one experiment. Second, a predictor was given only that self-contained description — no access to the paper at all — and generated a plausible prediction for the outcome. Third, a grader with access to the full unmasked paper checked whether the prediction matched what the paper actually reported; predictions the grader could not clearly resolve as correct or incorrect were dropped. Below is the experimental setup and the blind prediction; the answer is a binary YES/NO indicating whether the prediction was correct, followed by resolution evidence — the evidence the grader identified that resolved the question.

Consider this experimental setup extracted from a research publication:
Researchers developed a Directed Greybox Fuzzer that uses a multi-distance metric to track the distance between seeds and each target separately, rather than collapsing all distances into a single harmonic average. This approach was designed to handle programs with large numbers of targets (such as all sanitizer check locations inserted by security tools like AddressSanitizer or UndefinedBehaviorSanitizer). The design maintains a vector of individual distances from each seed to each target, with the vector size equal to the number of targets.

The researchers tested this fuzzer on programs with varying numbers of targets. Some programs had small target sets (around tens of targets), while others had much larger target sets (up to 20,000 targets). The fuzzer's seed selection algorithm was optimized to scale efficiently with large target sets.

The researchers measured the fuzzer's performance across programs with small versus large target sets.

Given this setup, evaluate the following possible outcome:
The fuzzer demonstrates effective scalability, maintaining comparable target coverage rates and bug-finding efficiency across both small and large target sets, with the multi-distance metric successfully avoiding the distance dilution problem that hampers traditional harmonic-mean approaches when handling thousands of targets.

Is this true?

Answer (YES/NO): NO